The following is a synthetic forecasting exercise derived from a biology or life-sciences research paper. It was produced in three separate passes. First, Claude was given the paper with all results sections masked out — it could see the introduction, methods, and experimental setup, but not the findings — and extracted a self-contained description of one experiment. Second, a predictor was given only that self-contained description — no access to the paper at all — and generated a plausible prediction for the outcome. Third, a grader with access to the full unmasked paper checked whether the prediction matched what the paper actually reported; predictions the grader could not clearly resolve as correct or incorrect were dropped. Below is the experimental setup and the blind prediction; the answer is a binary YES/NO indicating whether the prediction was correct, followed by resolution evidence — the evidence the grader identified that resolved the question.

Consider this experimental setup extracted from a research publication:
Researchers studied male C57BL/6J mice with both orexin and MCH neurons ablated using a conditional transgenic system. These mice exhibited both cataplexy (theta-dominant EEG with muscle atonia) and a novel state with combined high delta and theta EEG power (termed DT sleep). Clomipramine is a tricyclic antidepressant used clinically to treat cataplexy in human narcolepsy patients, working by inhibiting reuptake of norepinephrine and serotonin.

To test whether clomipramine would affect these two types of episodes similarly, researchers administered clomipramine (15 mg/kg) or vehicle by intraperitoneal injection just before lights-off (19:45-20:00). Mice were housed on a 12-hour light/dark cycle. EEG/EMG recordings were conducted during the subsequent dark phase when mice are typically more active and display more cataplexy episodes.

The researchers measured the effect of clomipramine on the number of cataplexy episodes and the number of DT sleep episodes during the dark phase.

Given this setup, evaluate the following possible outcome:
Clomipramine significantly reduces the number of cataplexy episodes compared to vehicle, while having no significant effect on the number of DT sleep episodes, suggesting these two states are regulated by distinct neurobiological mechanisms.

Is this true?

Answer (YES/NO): YES